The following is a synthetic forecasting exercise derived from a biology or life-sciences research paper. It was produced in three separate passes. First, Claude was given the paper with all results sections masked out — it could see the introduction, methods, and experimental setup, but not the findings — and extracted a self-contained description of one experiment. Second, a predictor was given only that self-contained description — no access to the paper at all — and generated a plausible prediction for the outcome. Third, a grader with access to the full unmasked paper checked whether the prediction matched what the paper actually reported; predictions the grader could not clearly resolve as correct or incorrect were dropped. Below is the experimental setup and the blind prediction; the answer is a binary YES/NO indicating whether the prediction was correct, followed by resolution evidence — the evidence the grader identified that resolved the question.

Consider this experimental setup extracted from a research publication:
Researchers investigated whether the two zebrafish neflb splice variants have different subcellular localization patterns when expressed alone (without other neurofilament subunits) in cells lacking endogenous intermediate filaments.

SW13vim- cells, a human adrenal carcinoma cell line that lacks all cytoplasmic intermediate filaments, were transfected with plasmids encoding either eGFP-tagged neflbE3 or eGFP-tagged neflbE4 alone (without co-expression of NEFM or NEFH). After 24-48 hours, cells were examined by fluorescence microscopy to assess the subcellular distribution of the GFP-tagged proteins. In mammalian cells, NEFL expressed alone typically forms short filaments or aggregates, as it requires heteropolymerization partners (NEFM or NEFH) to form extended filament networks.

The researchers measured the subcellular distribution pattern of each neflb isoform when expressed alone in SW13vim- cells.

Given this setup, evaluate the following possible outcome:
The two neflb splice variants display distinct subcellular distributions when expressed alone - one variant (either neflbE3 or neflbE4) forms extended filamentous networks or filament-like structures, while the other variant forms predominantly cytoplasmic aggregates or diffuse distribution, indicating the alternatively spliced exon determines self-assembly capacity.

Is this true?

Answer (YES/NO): NO